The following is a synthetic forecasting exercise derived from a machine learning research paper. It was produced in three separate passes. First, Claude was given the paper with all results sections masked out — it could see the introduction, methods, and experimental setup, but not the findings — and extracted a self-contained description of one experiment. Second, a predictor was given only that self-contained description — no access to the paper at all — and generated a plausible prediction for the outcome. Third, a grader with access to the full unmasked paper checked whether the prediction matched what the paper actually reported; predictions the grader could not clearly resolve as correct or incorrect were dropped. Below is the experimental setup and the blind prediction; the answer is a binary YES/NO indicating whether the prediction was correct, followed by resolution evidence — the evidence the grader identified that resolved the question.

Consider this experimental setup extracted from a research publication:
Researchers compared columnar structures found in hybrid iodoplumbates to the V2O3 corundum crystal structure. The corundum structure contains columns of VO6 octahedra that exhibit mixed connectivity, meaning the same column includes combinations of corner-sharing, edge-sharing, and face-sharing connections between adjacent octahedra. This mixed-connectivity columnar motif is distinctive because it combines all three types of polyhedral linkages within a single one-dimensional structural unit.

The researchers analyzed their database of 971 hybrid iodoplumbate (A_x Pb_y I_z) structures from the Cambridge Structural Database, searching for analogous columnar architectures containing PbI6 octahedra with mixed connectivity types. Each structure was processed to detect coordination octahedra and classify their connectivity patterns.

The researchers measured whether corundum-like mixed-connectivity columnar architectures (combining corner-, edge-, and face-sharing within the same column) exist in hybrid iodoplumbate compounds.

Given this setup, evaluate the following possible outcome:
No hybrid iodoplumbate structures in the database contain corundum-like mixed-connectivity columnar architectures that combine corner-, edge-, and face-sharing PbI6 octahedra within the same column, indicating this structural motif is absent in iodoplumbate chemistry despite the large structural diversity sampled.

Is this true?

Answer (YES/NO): NO